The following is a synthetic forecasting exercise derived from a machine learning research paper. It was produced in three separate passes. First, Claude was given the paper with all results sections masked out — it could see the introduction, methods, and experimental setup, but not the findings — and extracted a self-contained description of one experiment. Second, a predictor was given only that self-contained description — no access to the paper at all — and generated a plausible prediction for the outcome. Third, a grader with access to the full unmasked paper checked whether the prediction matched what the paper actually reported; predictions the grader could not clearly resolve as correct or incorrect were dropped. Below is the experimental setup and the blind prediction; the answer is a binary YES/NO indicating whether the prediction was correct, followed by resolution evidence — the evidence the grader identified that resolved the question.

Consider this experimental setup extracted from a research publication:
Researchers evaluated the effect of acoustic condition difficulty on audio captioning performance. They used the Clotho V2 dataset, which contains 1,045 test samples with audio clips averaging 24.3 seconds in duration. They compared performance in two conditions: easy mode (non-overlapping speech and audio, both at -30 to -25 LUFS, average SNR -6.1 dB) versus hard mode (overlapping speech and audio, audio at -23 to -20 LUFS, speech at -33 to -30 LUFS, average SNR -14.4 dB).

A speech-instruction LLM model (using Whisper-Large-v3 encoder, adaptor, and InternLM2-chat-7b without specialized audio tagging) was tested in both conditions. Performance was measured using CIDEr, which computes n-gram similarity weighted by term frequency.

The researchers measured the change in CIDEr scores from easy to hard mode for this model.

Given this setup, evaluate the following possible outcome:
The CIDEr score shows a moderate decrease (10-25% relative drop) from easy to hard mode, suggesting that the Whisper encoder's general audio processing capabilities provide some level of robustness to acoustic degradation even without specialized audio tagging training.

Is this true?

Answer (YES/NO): NO